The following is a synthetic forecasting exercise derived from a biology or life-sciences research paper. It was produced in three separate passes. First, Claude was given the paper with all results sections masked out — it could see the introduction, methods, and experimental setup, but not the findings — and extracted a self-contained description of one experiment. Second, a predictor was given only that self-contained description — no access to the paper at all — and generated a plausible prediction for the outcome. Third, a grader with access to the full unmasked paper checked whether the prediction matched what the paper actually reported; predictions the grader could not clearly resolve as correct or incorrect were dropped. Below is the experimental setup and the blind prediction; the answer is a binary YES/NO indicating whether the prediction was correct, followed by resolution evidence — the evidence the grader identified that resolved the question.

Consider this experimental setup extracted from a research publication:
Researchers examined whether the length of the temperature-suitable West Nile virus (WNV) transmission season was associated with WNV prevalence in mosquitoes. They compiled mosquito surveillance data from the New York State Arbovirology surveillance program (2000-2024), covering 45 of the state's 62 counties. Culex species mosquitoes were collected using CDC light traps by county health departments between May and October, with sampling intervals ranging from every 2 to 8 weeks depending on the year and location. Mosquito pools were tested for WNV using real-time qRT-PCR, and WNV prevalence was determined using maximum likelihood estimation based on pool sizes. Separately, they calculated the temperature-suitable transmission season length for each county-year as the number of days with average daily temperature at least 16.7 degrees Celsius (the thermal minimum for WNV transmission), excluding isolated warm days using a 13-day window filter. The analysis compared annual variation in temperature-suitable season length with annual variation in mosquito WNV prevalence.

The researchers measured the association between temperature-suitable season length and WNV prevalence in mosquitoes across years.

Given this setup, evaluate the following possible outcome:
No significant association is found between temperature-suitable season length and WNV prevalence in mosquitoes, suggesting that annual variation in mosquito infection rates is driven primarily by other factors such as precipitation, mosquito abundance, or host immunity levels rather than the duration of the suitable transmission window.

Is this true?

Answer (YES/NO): NO